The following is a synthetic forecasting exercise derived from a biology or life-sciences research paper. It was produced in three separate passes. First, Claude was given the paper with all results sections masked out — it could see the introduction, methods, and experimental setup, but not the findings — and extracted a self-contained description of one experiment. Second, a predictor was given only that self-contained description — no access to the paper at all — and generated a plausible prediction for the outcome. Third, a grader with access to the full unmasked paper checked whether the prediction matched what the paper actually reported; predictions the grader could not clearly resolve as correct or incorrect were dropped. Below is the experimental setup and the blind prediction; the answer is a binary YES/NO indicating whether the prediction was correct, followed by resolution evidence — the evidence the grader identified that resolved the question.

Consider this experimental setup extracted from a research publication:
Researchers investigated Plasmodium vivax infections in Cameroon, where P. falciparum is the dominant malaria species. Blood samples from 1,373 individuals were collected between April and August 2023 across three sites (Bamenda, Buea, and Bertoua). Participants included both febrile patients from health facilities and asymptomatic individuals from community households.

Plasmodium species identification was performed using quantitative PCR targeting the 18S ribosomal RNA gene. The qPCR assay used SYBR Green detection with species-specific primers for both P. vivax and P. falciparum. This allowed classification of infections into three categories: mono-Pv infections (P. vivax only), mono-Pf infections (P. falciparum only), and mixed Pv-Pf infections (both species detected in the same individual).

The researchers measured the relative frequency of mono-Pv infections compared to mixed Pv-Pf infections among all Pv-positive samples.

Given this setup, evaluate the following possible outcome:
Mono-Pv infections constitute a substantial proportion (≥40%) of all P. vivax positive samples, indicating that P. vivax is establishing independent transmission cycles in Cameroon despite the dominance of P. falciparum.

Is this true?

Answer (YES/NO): YES